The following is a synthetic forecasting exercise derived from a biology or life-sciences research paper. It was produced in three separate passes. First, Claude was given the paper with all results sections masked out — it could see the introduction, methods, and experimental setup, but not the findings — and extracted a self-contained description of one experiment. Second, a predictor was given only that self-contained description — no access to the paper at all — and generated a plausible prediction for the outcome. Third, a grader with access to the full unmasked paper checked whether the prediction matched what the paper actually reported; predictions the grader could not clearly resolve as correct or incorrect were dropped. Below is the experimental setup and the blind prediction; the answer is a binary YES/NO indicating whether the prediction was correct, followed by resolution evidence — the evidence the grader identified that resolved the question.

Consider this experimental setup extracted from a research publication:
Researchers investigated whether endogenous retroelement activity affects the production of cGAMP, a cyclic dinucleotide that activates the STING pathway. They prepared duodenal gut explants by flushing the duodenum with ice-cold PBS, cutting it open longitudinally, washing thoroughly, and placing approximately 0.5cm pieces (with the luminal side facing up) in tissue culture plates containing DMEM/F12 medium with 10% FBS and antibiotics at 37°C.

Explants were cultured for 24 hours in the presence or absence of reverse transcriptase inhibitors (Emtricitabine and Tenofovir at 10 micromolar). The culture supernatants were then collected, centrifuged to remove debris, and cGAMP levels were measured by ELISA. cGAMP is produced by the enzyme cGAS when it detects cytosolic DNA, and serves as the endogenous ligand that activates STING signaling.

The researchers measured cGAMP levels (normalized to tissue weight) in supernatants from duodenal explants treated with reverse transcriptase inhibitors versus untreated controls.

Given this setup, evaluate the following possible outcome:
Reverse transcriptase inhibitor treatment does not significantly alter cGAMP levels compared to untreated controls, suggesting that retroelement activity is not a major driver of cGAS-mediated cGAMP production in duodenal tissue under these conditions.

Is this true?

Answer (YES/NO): NO